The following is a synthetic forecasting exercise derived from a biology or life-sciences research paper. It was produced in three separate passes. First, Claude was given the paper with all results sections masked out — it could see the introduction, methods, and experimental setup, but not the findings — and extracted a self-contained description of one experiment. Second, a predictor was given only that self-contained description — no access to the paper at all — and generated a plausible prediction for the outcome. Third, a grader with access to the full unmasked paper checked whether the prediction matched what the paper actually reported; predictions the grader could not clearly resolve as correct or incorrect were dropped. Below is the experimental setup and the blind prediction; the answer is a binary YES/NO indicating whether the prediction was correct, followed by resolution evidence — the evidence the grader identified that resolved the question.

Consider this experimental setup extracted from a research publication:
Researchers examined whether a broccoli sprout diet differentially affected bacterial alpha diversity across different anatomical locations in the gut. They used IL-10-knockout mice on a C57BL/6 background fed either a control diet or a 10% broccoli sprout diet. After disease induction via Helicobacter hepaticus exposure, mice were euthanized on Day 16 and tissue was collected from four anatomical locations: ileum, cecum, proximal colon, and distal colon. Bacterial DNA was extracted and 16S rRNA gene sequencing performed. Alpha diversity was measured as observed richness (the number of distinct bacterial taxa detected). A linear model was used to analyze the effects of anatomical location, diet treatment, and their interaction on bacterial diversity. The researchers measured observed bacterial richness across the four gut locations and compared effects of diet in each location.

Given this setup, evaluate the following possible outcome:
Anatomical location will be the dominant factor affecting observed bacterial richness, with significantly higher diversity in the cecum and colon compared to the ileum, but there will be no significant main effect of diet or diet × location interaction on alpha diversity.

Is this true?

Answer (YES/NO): NO